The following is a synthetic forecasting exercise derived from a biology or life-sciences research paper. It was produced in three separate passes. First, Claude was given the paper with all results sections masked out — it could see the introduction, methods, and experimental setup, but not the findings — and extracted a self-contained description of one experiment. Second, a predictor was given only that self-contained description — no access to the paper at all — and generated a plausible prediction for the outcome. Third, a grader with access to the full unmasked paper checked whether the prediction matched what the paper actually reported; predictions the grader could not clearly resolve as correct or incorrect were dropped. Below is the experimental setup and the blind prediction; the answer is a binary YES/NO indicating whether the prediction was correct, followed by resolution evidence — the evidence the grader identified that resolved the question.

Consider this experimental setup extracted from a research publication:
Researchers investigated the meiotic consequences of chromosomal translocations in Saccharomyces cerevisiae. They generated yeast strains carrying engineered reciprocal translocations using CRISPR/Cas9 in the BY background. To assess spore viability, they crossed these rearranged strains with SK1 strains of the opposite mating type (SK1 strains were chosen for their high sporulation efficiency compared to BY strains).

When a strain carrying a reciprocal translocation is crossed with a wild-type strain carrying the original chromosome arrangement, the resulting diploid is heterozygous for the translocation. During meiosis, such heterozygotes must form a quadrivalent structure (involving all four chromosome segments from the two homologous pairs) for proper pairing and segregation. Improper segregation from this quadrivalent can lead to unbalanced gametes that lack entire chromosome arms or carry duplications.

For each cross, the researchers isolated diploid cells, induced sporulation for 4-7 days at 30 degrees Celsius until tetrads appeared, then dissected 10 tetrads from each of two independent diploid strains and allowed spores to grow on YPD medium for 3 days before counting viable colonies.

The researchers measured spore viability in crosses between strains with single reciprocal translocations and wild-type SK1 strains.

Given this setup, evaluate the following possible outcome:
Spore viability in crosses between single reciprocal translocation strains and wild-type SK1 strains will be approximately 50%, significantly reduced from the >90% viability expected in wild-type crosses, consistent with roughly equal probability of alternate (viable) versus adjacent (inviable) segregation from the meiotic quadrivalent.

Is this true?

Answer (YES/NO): NO